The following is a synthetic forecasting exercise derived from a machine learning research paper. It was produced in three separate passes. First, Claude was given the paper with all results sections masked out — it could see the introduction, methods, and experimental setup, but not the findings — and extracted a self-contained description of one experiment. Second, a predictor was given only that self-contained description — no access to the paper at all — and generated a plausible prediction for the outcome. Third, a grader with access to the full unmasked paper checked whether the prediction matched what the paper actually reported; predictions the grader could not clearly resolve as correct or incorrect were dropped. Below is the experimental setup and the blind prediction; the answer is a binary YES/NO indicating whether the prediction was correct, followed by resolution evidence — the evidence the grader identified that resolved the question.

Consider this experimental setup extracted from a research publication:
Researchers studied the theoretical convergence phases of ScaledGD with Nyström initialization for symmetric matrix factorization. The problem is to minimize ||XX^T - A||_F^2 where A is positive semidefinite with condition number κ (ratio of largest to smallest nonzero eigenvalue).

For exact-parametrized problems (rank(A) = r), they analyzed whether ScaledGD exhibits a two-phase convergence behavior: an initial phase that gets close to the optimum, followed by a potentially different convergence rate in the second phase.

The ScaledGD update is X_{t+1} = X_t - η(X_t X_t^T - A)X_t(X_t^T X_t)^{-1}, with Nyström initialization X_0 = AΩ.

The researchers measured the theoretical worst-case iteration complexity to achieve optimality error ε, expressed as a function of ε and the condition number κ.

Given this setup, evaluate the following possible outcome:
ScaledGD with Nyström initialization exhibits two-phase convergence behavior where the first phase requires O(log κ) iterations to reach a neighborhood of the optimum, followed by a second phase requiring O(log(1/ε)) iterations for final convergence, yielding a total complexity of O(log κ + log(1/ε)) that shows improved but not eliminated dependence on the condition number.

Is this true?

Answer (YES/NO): NO